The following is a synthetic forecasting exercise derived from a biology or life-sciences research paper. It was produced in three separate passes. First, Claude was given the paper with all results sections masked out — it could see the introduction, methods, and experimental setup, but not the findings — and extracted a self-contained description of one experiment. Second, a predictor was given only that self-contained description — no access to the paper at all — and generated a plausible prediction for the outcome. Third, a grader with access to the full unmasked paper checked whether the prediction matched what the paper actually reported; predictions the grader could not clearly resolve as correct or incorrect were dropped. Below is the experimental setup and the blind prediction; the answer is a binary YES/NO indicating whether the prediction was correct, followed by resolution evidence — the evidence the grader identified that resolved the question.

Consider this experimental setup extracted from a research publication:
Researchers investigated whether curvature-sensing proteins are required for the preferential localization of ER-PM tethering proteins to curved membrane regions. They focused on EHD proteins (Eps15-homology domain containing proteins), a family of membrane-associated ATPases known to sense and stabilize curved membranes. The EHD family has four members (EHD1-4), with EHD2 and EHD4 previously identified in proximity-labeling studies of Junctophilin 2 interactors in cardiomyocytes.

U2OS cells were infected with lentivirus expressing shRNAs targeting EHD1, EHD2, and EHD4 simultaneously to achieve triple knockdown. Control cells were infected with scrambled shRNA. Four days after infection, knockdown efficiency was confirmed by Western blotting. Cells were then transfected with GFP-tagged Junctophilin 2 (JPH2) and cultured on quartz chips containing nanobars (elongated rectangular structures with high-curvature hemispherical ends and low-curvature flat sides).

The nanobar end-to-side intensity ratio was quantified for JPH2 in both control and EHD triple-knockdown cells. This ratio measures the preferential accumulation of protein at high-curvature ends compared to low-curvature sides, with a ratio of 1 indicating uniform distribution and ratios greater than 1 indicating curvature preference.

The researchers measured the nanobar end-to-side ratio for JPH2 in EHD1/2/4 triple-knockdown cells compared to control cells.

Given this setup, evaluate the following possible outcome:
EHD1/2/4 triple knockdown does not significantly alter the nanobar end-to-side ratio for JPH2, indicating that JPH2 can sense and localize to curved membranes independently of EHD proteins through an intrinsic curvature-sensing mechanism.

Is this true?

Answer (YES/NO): NO